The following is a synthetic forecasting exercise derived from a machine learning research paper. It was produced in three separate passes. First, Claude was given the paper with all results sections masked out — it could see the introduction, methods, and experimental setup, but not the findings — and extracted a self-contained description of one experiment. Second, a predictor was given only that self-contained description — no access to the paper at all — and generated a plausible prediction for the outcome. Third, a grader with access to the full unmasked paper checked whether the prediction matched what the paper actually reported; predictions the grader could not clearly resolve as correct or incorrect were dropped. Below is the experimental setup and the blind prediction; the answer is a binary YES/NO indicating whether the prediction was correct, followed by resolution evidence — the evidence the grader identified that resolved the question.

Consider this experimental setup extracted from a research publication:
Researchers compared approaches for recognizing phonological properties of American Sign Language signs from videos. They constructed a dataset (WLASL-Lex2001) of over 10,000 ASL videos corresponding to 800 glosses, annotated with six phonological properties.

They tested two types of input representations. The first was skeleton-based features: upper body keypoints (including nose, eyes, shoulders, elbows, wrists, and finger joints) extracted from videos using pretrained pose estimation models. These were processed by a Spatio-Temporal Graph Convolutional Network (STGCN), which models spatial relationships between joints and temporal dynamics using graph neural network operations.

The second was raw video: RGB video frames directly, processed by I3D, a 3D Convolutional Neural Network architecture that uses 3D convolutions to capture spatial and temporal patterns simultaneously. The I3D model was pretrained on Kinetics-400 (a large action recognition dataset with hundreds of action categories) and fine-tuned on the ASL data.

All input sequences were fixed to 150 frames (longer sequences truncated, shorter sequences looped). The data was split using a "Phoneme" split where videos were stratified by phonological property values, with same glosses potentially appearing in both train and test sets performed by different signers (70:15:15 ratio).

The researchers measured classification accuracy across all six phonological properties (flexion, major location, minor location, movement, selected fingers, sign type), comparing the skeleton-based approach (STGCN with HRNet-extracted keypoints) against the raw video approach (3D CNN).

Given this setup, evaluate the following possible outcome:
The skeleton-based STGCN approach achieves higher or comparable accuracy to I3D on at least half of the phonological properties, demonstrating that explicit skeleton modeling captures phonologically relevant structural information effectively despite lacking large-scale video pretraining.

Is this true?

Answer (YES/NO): YES